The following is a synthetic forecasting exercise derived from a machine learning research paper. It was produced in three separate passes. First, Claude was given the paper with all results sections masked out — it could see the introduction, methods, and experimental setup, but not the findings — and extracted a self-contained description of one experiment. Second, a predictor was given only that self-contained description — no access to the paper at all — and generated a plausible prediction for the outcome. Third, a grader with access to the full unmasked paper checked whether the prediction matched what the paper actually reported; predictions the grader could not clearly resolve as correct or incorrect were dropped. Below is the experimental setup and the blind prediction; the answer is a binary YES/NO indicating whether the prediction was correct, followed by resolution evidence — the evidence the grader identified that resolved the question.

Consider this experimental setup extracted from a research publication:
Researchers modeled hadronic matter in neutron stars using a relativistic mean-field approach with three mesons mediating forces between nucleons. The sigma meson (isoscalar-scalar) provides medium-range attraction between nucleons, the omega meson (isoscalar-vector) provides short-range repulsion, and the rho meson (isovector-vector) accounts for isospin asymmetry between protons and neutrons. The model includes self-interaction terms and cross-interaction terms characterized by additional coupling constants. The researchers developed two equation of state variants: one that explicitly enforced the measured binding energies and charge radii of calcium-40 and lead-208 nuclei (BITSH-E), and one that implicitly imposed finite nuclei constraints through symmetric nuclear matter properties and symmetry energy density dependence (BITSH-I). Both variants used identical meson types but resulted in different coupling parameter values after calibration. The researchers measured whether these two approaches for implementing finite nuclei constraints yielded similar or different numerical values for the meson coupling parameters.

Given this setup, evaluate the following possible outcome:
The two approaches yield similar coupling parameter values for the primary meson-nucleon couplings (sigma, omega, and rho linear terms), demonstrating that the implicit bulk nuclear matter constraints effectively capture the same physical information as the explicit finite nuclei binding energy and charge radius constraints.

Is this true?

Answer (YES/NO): NO